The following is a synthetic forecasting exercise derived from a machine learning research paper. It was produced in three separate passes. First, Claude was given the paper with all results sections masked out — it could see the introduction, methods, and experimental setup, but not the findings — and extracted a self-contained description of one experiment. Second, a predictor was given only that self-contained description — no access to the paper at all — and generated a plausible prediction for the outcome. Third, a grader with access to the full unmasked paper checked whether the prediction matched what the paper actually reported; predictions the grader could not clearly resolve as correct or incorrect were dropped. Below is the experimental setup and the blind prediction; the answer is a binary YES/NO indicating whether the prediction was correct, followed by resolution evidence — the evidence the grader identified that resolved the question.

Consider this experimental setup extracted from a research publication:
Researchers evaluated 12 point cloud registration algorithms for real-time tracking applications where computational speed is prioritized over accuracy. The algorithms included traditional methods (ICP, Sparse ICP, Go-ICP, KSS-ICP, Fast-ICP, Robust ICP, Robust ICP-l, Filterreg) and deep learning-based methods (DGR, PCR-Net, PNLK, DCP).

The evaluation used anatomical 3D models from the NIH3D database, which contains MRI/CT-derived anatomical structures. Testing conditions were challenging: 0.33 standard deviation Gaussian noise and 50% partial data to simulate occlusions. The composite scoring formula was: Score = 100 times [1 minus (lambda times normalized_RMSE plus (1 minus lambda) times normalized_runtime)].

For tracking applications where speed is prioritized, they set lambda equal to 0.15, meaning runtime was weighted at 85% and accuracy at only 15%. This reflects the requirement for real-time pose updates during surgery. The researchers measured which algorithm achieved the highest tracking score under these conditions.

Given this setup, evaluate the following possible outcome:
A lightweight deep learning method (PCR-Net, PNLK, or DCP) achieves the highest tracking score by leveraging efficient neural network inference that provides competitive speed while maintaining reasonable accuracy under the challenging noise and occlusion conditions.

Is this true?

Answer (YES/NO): NO